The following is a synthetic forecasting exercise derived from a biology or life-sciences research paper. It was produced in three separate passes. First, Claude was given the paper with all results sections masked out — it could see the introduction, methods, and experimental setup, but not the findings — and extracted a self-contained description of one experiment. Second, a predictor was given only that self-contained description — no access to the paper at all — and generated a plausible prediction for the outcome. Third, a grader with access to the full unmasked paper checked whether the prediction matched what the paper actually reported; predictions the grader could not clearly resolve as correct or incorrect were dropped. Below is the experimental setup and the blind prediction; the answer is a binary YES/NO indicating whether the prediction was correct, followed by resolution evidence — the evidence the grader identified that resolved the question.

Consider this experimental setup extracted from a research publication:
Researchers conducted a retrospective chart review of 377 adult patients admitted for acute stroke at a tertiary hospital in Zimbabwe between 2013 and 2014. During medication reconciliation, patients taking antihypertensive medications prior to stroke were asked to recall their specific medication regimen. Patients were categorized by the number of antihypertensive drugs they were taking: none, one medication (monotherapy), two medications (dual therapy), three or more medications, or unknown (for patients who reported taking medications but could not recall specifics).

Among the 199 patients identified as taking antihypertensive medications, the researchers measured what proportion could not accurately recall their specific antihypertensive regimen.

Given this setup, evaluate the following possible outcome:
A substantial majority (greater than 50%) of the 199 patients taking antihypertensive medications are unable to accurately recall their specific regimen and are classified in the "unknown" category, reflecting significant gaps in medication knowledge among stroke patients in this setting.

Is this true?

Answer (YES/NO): NO